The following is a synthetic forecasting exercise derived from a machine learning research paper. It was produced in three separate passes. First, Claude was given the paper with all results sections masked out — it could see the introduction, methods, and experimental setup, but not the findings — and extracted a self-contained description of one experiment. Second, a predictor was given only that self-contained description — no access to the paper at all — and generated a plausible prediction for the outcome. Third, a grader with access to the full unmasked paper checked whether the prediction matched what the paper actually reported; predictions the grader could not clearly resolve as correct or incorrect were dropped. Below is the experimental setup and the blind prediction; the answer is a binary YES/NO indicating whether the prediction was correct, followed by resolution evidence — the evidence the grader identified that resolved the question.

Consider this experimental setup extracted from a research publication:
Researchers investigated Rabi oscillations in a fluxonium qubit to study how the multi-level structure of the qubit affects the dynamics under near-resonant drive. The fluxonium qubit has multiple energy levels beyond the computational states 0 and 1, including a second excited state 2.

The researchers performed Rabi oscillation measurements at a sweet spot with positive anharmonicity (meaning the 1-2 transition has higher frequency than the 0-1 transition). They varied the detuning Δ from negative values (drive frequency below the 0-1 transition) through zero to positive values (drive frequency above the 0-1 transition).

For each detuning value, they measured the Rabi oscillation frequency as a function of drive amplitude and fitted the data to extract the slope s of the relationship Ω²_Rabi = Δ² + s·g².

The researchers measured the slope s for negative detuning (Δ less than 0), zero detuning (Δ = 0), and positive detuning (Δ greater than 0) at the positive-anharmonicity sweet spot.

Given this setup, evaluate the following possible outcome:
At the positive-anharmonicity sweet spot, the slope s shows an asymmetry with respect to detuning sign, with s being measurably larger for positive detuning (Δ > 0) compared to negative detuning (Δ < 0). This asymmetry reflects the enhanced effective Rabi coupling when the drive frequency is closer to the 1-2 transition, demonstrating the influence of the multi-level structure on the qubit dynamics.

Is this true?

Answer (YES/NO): YES